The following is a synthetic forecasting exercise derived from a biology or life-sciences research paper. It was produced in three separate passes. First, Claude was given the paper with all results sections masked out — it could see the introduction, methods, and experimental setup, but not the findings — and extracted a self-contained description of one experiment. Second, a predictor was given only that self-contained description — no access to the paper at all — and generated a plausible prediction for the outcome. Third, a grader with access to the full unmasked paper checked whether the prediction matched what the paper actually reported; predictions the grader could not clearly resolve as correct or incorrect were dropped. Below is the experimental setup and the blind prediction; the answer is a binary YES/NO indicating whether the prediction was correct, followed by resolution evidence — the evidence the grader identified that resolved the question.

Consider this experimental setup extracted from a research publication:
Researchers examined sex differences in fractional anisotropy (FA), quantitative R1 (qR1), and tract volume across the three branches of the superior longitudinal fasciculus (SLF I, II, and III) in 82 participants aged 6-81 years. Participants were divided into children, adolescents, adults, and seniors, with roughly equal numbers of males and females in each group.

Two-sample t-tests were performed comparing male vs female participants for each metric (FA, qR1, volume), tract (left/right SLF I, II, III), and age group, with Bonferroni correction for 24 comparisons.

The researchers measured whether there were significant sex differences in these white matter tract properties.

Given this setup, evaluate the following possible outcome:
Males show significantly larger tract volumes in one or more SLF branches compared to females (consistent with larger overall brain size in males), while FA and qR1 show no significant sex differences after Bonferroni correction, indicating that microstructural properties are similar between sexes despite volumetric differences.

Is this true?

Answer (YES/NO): NO